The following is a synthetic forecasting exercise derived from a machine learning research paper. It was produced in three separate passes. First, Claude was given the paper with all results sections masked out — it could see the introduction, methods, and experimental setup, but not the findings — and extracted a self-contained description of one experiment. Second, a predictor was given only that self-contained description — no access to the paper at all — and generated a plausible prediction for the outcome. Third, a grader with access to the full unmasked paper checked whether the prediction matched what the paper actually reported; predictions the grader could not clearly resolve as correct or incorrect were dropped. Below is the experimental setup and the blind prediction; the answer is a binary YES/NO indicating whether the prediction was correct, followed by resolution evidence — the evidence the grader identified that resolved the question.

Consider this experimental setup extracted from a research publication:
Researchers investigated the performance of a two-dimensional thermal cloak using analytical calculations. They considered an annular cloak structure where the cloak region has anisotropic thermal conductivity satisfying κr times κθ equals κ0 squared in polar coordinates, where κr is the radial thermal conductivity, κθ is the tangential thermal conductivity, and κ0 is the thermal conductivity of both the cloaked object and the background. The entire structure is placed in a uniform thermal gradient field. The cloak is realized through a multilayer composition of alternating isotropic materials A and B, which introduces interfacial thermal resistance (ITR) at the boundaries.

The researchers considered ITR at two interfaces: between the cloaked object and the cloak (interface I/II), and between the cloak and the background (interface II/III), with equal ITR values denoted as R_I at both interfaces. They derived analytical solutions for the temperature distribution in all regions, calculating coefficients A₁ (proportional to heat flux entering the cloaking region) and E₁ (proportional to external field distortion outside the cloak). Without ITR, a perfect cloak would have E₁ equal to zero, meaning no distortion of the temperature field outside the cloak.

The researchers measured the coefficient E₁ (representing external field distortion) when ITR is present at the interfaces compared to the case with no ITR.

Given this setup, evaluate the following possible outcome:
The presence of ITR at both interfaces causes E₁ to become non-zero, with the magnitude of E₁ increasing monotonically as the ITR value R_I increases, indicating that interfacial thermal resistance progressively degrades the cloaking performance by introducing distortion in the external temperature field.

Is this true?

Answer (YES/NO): NO